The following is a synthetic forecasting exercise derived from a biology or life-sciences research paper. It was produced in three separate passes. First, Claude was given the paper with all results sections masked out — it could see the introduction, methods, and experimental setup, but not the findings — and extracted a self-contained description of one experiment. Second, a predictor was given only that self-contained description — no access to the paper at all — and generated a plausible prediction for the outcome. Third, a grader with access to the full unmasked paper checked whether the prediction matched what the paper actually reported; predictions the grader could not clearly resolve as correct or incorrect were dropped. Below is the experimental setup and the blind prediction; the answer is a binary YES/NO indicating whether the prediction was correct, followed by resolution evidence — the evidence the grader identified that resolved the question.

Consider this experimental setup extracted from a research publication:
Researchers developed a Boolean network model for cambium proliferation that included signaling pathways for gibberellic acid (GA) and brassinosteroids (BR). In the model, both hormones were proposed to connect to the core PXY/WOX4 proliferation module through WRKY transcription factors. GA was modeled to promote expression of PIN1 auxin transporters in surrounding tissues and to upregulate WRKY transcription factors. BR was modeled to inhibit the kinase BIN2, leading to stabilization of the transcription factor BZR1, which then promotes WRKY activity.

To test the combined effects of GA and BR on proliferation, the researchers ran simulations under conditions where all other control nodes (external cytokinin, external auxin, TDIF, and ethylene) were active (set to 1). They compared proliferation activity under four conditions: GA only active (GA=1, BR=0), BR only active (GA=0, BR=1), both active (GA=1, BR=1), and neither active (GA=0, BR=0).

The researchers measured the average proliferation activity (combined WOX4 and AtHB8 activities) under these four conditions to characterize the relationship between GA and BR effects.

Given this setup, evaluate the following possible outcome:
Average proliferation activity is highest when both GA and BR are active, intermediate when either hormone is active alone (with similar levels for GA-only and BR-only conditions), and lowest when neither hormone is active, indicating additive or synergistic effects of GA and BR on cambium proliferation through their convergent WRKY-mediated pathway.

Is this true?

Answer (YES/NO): NO